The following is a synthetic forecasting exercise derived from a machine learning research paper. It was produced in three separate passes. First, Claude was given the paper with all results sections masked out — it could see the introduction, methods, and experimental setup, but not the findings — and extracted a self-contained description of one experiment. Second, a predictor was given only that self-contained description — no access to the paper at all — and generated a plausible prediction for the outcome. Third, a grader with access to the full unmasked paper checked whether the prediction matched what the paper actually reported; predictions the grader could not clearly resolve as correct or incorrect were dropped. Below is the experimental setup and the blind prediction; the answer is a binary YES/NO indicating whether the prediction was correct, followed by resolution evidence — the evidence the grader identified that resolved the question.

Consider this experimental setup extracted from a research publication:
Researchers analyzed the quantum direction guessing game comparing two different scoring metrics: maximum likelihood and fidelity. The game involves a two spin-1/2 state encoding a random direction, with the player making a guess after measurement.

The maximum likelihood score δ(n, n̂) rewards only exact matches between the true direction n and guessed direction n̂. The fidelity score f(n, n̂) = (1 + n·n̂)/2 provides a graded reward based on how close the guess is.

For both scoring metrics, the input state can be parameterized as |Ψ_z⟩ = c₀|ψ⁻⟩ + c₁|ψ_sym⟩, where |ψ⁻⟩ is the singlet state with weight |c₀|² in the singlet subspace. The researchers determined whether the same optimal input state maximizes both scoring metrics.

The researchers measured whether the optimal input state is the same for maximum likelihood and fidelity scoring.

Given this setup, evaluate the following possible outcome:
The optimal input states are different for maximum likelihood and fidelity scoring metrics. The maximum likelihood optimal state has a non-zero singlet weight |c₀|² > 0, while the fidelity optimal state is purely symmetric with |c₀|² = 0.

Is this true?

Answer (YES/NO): NO